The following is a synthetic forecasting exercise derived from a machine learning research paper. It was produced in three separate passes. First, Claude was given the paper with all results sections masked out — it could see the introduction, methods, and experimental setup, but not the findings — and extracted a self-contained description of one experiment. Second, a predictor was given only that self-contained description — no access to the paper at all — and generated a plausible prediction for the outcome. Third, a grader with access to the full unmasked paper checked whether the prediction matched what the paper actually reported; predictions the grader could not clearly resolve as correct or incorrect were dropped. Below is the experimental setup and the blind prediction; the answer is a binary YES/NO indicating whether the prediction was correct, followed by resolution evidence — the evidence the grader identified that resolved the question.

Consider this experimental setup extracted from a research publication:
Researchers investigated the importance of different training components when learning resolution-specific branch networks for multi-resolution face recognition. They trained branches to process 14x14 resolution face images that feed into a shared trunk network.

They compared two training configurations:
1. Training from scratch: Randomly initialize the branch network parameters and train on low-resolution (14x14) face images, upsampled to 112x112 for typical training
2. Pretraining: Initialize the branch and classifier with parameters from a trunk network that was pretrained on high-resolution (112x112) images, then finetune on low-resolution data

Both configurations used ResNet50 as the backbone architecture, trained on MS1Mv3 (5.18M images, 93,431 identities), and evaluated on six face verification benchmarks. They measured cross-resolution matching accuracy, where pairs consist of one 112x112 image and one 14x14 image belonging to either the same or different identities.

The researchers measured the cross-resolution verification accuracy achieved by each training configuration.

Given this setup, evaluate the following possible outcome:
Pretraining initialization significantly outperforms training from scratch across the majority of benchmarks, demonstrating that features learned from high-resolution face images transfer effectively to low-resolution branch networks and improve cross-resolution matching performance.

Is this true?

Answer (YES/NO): YES